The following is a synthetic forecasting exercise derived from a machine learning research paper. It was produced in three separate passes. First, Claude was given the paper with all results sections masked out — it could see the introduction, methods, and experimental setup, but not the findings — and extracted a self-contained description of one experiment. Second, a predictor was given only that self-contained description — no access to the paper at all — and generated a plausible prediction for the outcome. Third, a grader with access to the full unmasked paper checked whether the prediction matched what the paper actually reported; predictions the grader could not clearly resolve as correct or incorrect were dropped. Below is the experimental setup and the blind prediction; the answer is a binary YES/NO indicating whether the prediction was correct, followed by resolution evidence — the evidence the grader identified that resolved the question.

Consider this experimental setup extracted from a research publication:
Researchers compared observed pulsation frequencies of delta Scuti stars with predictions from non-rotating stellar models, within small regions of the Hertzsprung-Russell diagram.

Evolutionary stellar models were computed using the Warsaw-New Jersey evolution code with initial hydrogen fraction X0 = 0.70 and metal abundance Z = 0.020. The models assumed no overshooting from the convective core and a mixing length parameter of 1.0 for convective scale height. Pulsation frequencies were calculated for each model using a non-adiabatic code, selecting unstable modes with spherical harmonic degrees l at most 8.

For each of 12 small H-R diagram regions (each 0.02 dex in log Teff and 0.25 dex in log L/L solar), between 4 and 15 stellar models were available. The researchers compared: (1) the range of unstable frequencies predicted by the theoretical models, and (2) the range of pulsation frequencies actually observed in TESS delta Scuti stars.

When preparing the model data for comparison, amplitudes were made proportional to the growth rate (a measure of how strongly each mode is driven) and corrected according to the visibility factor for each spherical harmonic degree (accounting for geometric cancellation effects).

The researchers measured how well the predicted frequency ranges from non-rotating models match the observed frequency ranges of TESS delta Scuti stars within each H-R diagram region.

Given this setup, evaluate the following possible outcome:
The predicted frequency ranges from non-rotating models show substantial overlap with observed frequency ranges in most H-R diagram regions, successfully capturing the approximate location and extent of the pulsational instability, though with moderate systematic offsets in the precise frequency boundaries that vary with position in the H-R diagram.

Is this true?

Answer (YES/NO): NO